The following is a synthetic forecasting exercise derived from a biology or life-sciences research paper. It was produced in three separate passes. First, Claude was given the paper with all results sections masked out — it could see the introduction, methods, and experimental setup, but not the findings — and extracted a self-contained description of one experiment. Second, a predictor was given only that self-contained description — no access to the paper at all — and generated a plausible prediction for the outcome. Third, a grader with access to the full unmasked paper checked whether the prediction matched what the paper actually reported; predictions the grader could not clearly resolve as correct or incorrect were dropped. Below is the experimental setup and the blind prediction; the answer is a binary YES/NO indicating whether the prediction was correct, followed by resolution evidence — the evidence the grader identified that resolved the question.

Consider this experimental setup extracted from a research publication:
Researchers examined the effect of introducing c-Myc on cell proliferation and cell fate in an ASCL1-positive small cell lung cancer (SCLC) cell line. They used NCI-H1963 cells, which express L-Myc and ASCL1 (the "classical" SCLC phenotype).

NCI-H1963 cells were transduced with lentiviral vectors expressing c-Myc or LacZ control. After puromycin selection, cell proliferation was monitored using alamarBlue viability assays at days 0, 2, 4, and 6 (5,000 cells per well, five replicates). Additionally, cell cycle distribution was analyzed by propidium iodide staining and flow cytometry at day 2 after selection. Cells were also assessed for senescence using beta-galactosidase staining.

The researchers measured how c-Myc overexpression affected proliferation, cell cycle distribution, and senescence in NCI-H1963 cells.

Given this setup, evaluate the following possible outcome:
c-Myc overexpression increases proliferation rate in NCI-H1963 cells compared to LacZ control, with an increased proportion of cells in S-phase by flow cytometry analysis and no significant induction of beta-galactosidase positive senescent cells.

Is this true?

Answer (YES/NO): NO